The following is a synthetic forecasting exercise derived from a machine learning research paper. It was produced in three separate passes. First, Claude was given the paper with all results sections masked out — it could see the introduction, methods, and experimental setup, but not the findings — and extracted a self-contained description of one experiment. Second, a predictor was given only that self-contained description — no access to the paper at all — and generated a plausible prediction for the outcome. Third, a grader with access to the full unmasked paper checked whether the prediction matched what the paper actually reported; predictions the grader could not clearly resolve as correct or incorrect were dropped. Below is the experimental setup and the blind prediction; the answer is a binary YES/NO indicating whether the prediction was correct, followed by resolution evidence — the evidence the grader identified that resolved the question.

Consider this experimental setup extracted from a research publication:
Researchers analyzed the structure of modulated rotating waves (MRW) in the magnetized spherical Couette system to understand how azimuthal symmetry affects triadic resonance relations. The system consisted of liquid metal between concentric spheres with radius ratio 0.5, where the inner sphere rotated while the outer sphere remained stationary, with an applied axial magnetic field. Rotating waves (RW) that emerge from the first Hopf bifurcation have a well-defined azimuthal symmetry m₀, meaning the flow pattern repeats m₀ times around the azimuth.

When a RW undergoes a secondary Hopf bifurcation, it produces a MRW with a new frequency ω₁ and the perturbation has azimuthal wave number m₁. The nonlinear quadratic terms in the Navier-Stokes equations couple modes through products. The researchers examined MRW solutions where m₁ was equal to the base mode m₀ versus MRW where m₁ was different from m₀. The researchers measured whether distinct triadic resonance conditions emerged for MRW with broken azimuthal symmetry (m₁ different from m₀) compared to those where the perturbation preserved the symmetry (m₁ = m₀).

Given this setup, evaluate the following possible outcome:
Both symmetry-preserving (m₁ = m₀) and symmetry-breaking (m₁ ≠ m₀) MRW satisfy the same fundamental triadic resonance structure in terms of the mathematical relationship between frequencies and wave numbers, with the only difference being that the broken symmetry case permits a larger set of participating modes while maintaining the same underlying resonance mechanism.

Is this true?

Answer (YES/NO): YES